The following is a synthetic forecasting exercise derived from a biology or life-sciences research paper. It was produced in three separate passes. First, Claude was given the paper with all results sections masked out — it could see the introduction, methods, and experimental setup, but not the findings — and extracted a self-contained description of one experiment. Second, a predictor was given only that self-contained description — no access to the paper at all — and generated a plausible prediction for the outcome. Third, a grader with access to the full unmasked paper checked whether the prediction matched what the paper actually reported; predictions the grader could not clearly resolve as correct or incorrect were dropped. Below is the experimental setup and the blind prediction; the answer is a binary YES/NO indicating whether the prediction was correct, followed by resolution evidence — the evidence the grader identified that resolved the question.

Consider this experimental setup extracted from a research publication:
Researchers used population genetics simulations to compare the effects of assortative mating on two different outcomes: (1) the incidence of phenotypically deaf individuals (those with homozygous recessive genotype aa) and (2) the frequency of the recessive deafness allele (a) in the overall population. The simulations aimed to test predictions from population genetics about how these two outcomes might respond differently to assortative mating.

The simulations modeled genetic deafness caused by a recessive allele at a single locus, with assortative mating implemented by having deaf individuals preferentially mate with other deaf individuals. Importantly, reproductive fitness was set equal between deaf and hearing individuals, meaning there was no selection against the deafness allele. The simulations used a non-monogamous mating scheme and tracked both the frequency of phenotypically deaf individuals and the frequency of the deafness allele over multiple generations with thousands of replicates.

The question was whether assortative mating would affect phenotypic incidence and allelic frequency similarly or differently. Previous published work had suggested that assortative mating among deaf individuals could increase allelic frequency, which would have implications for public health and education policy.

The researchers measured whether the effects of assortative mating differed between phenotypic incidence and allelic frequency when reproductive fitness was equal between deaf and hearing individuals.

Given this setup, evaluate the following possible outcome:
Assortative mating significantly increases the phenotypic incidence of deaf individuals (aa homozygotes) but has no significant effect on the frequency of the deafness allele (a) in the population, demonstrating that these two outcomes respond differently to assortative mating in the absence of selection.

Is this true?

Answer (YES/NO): YES